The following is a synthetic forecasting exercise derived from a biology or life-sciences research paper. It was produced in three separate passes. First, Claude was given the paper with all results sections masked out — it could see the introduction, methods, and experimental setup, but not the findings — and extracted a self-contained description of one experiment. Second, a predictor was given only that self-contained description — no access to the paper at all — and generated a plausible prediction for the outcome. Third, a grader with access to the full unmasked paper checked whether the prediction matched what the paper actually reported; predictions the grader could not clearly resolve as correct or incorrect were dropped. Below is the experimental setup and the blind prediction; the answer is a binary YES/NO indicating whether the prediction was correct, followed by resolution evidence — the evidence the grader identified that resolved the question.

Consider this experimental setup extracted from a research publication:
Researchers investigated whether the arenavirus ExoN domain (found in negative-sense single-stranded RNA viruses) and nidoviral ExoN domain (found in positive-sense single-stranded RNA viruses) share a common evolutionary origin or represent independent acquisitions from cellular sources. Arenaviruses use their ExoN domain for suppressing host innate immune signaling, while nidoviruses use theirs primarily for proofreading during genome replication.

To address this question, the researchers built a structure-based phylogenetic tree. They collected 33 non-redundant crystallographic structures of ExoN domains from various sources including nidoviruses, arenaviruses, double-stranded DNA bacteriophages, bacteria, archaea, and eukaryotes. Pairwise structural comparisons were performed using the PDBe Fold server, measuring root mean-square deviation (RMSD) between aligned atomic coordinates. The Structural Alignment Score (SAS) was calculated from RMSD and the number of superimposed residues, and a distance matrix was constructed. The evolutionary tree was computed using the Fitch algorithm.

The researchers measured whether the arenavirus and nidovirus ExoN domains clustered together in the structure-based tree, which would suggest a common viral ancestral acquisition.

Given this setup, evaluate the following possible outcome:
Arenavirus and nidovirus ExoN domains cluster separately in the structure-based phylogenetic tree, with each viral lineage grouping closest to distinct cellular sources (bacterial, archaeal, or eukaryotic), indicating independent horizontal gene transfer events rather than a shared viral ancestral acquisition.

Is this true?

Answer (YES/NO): YES